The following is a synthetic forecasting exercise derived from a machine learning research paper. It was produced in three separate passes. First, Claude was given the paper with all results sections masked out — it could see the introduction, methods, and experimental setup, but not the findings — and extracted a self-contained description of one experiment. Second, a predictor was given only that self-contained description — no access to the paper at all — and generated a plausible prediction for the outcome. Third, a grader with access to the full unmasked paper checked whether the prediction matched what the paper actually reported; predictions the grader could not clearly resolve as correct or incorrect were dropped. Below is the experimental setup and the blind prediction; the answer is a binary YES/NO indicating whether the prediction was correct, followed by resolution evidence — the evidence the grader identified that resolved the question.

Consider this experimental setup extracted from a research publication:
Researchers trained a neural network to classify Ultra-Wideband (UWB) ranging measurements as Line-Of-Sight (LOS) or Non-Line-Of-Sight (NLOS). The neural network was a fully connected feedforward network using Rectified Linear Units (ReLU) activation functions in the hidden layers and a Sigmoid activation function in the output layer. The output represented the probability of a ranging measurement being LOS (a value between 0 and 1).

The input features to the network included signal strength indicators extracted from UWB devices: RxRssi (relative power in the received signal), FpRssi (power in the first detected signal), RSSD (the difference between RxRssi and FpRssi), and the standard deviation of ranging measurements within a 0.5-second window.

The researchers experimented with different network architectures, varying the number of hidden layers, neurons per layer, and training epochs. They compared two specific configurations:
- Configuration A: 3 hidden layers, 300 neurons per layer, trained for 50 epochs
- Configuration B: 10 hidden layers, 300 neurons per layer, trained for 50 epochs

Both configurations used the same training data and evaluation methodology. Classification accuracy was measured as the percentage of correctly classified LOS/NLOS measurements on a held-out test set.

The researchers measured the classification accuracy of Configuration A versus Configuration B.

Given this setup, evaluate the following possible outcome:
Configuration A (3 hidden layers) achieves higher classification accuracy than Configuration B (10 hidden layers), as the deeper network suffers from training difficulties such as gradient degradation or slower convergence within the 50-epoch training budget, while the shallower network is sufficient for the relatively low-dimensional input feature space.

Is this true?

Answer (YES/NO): YES